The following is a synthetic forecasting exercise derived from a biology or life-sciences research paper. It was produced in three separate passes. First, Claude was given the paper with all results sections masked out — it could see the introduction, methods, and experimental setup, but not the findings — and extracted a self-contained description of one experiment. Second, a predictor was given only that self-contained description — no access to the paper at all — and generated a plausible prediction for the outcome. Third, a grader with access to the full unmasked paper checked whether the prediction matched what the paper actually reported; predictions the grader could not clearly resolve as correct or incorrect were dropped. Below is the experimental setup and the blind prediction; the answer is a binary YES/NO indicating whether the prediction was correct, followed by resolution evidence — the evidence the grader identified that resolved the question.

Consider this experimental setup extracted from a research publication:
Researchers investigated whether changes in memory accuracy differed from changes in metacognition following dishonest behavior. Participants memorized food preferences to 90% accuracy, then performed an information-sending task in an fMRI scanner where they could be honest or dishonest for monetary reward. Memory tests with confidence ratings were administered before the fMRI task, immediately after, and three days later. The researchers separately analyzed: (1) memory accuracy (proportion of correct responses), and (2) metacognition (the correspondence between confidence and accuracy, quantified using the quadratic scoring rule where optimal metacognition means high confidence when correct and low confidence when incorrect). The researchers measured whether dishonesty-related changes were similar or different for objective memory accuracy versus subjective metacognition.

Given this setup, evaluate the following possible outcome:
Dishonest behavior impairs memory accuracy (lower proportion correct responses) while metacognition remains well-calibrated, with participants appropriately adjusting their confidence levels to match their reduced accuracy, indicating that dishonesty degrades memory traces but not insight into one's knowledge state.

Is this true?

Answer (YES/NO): NO